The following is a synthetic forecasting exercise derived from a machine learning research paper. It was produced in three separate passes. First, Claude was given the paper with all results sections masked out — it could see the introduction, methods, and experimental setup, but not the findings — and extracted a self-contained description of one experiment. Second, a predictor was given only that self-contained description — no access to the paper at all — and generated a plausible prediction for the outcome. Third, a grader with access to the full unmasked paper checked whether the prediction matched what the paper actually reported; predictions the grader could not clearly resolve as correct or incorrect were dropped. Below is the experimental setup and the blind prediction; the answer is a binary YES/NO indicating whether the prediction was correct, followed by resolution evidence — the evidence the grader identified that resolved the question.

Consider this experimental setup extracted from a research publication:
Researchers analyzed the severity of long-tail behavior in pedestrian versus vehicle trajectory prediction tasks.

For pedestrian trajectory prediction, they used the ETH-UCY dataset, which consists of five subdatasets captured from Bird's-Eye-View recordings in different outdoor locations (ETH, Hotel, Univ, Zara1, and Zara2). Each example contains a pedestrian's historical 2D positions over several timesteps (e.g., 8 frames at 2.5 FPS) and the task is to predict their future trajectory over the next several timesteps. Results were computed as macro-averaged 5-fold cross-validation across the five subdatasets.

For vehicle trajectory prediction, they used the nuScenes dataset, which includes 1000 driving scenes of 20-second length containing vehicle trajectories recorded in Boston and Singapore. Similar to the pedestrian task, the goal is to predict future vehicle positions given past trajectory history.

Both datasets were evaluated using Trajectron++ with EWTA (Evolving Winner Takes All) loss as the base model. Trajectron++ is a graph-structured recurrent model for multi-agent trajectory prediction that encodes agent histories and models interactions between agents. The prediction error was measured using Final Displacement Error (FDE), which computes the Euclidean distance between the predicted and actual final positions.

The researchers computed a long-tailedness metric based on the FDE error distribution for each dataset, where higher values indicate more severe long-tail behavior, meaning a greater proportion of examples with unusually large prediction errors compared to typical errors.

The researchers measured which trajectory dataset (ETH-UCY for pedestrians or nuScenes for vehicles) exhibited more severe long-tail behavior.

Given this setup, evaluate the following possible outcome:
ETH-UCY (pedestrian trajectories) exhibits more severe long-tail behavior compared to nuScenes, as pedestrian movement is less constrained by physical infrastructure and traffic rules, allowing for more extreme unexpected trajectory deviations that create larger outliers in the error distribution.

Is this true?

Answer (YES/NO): NO